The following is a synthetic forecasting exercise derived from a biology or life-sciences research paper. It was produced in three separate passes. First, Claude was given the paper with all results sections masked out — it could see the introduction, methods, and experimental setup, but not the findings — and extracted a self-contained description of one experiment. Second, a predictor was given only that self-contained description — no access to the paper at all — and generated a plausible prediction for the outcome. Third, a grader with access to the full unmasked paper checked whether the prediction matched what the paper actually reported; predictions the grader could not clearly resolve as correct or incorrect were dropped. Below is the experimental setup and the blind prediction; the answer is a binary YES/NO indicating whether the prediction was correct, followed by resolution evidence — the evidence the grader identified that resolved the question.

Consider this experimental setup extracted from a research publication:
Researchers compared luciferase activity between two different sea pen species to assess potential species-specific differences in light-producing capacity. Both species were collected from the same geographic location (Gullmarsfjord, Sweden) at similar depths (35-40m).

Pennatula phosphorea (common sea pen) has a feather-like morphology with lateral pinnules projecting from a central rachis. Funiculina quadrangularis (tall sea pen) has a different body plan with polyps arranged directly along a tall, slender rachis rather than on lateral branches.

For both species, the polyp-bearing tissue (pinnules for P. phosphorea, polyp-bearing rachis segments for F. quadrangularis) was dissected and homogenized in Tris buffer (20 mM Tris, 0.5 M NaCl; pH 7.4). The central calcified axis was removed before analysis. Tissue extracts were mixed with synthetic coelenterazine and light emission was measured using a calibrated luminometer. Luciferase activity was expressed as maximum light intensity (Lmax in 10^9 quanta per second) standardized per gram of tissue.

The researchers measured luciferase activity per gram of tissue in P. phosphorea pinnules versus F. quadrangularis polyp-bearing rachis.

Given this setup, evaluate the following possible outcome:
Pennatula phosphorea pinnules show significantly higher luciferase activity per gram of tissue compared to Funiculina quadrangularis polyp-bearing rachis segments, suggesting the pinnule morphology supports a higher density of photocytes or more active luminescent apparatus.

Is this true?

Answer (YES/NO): NO